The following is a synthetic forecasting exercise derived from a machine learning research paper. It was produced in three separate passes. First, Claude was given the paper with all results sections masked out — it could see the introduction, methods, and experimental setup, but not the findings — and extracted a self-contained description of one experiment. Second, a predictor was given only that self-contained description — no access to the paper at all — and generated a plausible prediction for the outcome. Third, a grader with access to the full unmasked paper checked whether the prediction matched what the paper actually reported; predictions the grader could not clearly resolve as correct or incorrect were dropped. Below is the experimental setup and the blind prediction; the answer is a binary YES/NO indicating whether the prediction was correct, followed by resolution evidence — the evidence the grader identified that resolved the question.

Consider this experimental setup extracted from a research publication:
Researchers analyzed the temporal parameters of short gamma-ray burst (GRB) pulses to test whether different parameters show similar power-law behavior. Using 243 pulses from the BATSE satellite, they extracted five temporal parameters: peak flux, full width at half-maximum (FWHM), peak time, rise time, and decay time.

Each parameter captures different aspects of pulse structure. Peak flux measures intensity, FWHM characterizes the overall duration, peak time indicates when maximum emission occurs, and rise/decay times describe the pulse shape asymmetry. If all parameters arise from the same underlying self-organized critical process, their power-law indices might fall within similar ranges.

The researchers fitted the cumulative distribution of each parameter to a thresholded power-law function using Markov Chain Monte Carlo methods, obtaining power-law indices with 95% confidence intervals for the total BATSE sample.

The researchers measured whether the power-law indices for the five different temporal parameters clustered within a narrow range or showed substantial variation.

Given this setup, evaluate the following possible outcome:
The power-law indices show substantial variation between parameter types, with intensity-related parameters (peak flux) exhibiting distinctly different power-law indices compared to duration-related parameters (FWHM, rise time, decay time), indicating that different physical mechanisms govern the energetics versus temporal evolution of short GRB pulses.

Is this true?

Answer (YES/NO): NO